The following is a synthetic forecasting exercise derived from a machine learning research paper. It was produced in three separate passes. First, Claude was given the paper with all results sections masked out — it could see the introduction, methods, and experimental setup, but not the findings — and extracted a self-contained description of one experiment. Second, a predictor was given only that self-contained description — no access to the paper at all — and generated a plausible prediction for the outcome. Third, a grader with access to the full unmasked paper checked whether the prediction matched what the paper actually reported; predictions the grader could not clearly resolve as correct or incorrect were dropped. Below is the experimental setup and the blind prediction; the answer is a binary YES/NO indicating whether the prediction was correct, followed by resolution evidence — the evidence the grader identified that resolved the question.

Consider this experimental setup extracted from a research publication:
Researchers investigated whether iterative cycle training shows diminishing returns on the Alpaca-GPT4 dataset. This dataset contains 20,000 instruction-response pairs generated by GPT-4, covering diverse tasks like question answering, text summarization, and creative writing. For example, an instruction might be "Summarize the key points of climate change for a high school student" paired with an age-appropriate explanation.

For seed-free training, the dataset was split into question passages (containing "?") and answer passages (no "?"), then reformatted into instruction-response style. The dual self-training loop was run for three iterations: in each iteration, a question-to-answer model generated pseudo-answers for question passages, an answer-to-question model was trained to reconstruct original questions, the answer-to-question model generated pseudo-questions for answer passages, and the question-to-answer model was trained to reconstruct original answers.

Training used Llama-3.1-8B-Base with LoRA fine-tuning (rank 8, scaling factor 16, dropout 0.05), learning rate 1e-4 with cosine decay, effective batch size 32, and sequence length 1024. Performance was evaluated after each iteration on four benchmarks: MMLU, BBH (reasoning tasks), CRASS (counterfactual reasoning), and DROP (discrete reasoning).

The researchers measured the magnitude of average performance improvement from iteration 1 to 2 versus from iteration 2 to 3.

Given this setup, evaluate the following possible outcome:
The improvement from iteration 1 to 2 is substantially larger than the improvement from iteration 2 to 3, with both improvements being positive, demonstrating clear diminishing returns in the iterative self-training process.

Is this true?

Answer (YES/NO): YES